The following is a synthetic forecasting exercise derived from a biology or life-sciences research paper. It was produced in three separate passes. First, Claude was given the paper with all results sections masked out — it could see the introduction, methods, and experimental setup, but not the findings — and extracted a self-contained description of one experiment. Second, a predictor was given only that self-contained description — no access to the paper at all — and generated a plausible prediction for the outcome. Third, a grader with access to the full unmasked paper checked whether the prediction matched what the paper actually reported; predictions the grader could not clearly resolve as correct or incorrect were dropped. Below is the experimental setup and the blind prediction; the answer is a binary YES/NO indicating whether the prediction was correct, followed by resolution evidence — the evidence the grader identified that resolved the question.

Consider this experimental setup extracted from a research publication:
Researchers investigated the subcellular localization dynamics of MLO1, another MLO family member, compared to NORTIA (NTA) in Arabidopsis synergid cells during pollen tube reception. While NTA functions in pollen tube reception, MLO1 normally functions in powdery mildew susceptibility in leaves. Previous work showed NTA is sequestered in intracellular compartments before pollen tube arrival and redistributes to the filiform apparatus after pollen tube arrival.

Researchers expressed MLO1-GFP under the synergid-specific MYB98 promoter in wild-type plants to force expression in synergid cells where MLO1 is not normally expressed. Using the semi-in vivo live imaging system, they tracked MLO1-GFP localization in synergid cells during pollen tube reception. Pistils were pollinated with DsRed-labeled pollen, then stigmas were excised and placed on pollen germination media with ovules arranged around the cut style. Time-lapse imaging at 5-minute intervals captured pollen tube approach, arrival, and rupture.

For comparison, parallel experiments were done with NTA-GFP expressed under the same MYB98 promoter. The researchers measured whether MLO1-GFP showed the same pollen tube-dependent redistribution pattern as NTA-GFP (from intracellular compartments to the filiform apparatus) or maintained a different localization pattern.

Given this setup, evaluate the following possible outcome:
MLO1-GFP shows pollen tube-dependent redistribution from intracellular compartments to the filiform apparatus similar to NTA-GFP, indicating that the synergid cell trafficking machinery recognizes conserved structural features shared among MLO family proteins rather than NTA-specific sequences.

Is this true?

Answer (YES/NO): NO